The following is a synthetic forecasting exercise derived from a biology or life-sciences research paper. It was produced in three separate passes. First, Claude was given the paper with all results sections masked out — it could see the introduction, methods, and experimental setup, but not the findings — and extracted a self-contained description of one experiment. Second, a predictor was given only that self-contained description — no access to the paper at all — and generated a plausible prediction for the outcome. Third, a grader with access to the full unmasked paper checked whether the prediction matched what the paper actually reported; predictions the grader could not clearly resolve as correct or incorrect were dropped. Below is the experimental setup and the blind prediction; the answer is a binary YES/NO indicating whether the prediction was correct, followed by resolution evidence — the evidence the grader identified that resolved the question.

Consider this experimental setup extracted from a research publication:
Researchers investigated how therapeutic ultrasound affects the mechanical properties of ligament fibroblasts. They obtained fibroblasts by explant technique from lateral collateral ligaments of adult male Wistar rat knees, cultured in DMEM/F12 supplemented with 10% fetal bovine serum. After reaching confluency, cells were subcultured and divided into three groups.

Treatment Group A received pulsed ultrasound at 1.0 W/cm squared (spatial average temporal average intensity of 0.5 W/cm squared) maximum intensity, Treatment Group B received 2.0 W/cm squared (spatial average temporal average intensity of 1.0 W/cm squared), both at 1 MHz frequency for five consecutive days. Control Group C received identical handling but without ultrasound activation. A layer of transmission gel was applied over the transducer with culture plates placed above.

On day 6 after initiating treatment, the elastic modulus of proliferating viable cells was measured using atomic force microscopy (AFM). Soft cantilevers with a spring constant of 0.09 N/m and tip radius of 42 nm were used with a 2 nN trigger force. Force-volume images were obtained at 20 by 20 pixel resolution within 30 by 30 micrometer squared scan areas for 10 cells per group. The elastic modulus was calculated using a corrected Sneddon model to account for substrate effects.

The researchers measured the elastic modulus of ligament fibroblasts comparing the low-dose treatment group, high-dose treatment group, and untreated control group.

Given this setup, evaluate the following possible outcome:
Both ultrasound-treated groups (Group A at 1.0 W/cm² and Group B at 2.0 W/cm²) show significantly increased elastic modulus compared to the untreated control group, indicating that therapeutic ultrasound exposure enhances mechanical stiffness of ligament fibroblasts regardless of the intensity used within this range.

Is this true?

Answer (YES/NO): NO